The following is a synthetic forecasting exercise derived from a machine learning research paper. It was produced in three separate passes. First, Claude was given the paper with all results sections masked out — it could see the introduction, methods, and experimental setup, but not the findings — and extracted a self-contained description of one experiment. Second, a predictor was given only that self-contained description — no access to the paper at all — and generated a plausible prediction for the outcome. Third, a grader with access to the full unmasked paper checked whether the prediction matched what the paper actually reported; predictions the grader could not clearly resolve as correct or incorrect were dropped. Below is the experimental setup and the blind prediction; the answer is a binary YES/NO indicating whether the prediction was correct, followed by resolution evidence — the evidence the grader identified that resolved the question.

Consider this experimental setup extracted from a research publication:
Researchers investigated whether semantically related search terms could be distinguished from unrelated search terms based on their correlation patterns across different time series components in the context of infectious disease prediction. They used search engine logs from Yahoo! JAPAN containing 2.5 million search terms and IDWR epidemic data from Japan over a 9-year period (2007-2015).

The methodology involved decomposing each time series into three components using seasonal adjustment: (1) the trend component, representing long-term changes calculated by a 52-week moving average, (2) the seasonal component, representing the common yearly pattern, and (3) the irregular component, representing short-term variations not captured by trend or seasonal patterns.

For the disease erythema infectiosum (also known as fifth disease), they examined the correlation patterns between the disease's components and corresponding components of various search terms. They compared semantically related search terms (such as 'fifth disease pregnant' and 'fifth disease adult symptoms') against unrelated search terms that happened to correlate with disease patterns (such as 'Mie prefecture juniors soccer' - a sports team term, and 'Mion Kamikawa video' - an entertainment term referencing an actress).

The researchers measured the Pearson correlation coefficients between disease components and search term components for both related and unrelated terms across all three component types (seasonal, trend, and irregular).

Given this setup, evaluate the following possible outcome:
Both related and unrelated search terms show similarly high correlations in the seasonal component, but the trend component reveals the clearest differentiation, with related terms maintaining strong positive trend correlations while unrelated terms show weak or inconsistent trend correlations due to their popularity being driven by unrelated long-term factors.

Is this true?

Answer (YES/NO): NO